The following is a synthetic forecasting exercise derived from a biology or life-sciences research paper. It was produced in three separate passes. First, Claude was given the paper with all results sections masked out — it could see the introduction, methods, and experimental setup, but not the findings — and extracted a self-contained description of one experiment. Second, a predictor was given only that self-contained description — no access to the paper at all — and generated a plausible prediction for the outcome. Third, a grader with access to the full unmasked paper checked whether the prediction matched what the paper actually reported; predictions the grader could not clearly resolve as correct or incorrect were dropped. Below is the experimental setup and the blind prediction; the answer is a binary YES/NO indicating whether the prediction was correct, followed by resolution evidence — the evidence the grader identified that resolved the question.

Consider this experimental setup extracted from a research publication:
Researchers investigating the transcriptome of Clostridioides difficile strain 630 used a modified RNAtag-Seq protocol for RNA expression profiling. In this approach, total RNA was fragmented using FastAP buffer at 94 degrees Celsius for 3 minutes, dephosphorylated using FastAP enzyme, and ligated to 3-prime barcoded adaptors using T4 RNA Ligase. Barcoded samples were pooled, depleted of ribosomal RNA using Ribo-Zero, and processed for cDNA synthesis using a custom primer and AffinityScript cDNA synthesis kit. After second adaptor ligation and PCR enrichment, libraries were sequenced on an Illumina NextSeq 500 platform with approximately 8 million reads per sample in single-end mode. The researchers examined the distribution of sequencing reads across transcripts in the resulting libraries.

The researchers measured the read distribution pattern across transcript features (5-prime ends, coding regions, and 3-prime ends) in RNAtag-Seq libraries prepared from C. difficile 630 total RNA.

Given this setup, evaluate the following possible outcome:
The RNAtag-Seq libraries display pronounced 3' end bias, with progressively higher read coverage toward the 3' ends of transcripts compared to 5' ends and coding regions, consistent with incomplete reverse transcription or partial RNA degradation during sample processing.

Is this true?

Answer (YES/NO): NO